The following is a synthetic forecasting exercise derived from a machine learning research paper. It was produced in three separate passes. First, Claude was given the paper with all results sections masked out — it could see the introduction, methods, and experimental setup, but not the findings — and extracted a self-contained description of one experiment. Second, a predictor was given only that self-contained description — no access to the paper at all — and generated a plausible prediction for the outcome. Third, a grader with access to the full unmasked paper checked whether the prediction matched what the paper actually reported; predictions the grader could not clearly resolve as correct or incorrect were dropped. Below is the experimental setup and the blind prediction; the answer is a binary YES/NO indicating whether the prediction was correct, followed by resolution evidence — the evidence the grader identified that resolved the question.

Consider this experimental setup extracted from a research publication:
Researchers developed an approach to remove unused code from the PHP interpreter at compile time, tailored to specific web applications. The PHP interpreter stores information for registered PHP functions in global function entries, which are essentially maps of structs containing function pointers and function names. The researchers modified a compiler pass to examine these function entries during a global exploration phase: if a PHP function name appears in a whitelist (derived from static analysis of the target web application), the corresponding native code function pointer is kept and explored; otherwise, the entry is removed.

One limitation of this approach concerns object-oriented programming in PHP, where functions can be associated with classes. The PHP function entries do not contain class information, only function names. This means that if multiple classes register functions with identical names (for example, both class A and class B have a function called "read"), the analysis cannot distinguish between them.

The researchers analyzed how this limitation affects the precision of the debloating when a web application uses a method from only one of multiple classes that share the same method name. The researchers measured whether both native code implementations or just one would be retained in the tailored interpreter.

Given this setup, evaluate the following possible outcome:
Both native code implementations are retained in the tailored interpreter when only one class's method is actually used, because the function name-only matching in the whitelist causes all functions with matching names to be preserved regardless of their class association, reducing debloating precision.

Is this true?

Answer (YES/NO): YES